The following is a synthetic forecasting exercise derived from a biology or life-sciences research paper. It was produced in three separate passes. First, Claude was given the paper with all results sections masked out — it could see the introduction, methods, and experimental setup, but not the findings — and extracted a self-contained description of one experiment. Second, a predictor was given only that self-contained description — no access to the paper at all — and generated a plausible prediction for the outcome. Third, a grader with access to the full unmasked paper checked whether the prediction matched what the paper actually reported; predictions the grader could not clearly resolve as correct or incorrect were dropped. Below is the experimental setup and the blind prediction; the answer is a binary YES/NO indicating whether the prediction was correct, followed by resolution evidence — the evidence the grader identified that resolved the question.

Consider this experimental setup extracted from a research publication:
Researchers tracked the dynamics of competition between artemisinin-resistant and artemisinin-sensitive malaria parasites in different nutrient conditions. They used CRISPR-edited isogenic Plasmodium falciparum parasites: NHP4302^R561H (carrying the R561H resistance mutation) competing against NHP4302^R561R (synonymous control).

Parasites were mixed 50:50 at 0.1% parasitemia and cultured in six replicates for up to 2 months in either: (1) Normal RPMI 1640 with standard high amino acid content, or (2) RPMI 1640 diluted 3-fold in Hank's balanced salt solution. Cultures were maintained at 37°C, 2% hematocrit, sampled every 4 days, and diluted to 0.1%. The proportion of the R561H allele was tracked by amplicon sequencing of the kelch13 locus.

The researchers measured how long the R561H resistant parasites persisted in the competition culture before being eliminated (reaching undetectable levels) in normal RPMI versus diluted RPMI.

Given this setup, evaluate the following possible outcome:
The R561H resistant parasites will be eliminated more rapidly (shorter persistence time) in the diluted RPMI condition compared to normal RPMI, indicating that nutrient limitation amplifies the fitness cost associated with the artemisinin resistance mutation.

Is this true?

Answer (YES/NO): YES